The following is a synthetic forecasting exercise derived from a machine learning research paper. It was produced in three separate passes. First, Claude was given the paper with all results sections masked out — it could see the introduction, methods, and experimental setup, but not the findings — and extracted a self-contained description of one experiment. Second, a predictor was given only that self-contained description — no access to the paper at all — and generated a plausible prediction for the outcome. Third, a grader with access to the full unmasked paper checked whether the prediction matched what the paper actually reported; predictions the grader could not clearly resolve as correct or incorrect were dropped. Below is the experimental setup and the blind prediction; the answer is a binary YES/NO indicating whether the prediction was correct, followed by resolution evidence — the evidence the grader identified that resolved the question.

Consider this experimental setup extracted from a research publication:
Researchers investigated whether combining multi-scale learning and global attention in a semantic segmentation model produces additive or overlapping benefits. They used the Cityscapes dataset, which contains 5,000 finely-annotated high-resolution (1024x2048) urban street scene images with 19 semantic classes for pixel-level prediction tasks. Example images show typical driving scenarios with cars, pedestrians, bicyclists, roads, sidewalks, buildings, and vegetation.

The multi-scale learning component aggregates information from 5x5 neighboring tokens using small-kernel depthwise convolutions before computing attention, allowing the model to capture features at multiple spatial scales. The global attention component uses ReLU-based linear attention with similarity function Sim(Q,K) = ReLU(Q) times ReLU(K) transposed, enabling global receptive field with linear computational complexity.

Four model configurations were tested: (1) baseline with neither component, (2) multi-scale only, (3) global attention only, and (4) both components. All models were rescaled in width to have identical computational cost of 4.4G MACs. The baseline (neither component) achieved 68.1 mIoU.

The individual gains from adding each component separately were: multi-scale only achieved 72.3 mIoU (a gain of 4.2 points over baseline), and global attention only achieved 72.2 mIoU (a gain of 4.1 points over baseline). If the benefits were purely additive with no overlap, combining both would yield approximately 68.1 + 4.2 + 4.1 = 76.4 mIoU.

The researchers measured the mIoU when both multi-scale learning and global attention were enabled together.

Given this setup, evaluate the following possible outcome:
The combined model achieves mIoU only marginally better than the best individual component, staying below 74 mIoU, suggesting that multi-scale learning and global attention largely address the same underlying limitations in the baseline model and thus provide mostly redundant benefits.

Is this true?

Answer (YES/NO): NO